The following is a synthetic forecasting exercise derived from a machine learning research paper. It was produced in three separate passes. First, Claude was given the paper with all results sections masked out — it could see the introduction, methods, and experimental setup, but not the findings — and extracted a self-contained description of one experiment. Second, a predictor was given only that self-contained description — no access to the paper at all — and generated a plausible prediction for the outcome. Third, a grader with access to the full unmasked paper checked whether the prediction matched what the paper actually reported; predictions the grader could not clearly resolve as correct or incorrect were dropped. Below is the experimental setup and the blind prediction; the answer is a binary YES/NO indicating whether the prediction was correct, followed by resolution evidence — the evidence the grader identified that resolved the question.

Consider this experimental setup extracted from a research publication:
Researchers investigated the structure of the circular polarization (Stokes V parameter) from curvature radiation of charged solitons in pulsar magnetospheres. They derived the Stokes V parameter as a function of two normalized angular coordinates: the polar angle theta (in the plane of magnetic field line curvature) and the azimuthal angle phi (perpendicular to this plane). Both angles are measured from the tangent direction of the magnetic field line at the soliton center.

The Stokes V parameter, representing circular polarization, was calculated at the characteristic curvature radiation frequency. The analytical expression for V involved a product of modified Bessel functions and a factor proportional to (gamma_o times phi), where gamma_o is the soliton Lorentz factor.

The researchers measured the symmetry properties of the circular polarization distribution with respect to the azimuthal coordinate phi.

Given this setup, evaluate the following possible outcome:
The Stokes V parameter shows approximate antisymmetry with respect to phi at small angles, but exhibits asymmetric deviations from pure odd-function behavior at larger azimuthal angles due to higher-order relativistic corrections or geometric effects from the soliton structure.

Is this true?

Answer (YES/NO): NO